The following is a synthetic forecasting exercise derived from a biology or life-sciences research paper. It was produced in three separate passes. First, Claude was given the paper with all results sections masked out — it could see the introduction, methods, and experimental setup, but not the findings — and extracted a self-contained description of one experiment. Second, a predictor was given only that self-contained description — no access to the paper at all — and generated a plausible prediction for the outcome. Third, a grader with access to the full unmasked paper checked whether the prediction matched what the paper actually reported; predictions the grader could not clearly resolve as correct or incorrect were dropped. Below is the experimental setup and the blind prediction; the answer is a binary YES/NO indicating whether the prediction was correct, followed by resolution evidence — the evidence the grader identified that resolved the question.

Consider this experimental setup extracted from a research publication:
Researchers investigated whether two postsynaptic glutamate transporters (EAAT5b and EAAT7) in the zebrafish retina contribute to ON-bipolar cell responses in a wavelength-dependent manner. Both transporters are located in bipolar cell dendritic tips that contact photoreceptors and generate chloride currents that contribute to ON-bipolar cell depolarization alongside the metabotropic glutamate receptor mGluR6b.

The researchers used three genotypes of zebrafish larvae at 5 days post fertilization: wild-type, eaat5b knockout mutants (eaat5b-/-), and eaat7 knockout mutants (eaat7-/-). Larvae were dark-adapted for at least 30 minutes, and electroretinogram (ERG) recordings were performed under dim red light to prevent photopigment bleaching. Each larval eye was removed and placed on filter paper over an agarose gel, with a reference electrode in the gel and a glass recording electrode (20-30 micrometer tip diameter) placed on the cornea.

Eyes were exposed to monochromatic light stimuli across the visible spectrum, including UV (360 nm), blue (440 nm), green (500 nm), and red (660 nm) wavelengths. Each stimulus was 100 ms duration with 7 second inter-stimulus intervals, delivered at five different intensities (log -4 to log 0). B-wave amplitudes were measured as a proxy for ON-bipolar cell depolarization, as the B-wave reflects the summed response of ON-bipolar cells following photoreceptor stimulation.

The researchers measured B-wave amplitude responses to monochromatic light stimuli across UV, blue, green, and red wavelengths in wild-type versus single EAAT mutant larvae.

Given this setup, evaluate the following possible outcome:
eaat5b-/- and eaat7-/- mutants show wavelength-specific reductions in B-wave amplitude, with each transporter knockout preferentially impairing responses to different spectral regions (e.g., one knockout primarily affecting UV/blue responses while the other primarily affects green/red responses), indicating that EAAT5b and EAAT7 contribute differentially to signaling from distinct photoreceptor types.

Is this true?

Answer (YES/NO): NO